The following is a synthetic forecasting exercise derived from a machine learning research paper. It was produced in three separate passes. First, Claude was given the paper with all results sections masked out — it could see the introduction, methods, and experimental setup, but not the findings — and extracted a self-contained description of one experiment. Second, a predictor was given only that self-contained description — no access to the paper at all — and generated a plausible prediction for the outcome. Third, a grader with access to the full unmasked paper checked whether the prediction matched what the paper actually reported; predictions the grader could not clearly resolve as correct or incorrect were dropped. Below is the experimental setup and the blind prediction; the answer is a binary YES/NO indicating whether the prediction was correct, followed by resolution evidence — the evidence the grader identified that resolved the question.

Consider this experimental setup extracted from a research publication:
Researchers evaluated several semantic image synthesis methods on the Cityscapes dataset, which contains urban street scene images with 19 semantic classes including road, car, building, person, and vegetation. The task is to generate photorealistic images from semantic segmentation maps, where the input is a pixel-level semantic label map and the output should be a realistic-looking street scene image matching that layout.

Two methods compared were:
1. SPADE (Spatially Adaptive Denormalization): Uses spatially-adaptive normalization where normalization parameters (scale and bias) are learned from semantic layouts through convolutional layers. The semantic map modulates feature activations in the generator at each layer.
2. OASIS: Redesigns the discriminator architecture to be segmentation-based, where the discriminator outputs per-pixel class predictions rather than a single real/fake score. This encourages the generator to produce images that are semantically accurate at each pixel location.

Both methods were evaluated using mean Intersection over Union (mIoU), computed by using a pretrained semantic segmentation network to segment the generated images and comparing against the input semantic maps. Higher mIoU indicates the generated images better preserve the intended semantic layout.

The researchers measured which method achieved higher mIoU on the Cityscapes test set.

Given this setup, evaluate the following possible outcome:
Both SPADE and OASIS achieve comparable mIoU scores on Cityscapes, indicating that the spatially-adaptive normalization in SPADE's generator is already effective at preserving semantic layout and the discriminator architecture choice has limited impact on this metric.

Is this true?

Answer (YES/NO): NO